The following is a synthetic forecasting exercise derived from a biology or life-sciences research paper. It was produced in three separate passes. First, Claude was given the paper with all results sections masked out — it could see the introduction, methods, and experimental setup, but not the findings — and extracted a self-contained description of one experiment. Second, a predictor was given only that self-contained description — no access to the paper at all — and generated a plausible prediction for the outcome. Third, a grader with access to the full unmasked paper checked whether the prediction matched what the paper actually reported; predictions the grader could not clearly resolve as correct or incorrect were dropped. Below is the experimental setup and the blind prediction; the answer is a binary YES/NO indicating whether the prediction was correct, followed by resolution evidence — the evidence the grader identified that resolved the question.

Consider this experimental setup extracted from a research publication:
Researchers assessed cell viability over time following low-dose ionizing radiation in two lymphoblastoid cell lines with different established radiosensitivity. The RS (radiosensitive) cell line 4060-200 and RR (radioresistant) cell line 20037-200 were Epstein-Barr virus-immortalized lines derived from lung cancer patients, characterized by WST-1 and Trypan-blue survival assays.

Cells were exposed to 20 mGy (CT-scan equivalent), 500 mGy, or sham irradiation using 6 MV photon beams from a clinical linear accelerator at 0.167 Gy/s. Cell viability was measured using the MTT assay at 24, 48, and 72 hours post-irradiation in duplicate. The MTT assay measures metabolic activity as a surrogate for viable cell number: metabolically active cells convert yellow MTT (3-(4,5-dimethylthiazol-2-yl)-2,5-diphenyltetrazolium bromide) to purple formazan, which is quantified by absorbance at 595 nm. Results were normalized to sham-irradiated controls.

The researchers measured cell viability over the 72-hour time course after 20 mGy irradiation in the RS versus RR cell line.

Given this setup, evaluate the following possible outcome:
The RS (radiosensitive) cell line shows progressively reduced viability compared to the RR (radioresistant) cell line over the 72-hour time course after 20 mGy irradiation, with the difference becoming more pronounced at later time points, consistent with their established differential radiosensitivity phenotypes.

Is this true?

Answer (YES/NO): NO